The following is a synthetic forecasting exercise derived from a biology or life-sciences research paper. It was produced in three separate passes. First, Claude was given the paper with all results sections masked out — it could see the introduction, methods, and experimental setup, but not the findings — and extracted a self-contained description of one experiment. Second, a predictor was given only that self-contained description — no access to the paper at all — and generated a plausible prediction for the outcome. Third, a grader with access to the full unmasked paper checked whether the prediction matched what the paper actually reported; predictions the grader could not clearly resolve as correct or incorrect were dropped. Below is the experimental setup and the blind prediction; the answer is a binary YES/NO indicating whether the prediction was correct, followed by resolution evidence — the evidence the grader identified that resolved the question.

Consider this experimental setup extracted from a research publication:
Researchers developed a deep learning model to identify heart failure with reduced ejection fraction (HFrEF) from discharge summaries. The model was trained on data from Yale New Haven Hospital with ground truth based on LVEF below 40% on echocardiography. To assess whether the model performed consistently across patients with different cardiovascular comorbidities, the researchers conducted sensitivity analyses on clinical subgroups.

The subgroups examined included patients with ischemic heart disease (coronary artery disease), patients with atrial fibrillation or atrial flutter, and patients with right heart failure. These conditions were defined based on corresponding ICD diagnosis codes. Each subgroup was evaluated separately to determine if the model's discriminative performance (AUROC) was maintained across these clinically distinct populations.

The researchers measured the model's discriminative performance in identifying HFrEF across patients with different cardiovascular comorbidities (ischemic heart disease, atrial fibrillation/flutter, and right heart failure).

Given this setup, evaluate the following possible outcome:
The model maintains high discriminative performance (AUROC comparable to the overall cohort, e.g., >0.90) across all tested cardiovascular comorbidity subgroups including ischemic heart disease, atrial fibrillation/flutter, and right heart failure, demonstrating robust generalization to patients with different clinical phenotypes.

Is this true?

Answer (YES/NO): YES